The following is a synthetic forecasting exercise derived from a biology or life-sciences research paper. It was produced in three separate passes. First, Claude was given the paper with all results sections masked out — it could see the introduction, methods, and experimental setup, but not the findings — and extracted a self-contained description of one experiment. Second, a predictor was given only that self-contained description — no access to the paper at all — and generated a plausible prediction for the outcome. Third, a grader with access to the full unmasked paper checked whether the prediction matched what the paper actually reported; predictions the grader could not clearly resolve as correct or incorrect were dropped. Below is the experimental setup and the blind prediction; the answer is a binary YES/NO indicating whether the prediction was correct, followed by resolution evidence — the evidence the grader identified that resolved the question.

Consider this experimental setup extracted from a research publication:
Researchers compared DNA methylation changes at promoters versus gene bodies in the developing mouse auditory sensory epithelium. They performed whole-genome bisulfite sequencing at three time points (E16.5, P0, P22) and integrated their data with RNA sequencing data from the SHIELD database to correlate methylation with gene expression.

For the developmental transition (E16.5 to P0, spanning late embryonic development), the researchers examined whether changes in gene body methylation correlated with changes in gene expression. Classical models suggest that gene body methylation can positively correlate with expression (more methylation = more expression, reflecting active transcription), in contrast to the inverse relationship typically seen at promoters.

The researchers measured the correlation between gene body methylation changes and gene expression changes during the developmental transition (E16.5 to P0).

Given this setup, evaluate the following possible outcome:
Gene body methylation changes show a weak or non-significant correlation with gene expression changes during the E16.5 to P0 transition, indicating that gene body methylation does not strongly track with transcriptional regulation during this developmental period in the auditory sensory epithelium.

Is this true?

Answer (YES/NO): YES